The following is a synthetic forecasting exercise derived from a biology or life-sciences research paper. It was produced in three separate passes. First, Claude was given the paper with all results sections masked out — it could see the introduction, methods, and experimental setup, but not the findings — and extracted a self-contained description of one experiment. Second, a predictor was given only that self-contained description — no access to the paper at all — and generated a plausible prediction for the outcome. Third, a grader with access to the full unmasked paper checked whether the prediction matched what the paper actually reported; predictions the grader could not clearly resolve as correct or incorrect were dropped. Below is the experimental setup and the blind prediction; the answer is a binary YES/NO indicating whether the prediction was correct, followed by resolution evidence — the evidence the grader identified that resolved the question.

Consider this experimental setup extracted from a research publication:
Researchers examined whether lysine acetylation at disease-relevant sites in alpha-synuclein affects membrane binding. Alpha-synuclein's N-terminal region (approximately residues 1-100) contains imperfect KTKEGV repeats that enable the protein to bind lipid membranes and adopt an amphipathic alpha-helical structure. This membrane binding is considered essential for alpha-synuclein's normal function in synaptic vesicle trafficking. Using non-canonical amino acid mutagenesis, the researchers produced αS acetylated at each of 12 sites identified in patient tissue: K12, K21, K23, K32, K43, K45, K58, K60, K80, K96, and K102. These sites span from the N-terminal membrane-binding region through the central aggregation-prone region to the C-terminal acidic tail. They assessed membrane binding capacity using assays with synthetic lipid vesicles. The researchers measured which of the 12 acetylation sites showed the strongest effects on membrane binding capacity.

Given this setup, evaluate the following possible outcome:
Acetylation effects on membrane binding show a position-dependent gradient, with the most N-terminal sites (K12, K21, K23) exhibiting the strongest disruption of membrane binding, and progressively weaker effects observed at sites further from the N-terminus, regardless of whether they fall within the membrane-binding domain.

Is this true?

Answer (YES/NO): NO